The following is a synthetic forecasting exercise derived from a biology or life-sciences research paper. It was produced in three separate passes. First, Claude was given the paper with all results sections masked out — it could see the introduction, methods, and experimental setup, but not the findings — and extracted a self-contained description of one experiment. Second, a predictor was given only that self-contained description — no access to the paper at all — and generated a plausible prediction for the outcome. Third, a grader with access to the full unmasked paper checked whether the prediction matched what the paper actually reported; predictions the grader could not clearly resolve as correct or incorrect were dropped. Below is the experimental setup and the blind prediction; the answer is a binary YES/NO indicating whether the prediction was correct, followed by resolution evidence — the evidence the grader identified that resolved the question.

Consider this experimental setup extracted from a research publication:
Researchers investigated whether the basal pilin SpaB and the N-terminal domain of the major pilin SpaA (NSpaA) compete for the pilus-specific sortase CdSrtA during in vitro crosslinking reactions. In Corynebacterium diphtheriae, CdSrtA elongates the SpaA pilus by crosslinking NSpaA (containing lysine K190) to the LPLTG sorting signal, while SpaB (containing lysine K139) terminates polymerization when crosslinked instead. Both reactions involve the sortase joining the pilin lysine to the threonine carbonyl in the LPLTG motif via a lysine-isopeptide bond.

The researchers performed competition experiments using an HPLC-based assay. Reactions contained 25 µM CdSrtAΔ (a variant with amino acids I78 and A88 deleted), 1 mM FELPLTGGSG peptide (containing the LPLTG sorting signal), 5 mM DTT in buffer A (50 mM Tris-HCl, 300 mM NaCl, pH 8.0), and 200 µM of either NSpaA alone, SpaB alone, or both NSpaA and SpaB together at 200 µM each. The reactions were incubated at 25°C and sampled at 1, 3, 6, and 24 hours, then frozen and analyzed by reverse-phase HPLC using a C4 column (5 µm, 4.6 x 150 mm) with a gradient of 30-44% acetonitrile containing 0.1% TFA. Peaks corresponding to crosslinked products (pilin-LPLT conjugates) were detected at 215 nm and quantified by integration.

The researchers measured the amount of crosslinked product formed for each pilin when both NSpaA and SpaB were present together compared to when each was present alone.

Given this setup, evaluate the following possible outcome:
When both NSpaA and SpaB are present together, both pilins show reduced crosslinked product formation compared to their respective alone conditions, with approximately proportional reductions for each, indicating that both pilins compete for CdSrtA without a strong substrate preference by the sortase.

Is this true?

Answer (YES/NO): NO